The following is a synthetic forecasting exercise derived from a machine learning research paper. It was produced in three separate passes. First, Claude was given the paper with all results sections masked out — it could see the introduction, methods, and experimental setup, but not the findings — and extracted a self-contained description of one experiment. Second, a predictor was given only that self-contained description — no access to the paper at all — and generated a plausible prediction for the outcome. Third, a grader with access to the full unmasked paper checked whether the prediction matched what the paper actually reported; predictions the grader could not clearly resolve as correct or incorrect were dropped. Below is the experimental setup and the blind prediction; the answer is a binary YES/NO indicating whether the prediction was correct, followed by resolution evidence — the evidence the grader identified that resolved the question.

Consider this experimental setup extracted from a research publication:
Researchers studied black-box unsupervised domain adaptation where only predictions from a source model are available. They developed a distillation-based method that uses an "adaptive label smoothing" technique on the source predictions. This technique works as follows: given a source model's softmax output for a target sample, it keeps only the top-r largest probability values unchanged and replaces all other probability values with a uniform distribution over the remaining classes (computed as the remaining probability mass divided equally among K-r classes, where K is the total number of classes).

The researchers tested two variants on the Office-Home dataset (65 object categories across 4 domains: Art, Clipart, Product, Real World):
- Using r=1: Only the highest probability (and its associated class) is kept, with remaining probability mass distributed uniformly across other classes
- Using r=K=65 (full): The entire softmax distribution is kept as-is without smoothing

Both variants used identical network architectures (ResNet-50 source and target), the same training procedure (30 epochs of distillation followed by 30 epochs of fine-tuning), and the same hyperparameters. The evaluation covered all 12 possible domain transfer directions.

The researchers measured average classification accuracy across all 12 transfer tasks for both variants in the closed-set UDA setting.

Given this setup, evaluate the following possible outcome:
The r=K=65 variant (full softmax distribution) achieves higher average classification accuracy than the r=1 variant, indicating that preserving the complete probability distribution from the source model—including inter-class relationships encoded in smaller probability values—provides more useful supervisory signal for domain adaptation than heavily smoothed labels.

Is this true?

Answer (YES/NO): YES